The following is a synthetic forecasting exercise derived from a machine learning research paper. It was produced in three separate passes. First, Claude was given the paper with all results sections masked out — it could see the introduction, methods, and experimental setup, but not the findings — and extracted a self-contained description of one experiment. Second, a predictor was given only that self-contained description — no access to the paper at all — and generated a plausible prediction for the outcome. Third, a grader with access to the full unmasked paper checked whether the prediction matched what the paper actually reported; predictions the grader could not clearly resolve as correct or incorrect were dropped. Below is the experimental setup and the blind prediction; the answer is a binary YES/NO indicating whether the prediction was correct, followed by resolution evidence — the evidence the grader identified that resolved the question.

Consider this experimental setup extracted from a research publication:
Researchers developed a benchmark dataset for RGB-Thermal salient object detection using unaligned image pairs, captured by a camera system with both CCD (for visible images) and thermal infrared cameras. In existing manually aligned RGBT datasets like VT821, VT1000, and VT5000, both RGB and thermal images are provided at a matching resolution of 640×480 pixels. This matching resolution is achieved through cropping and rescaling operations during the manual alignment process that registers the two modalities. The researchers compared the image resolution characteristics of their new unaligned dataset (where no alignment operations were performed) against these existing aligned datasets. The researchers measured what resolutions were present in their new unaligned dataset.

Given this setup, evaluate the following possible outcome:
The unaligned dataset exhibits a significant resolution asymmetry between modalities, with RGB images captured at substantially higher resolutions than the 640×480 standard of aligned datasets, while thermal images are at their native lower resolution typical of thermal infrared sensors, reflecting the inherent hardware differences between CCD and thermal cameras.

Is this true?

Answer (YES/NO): YES